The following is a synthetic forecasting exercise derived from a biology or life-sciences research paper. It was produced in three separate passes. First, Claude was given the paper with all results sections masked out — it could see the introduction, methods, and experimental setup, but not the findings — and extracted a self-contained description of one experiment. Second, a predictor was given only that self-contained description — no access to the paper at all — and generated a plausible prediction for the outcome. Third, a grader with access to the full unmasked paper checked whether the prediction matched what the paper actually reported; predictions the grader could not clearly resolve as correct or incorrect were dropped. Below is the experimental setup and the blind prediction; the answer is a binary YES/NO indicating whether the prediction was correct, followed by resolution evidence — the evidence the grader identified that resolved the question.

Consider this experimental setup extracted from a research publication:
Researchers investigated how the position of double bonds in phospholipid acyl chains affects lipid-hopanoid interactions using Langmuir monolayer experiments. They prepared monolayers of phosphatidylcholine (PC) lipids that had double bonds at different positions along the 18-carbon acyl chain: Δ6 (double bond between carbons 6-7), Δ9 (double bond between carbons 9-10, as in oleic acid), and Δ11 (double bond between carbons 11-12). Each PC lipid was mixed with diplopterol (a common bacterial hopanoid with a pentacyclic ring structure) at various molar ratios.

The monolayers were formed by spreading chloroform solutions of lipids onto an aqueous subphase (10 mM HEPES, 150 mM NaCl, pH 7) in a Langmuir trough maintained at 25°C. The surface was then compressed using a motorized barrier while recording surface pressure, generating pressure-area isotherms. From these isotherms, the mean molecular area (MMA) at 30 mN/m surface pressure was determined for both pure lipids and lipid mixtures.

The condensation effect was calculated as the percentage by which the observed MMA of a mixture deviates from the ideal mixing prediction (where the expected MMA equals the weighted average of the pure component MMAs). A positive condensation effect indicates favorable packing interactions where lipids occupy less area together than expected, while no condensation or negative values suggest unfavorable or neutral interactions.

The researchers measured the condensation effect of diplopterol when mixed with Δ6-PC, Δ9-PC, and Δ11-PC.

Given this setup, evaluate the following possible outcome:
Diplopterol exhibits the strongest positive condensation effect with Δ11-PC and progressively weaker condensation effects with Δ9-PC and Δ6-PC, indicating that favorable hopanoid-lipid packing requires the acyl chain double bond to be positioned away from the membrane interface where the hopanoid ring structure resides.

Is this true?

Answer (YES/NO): NO